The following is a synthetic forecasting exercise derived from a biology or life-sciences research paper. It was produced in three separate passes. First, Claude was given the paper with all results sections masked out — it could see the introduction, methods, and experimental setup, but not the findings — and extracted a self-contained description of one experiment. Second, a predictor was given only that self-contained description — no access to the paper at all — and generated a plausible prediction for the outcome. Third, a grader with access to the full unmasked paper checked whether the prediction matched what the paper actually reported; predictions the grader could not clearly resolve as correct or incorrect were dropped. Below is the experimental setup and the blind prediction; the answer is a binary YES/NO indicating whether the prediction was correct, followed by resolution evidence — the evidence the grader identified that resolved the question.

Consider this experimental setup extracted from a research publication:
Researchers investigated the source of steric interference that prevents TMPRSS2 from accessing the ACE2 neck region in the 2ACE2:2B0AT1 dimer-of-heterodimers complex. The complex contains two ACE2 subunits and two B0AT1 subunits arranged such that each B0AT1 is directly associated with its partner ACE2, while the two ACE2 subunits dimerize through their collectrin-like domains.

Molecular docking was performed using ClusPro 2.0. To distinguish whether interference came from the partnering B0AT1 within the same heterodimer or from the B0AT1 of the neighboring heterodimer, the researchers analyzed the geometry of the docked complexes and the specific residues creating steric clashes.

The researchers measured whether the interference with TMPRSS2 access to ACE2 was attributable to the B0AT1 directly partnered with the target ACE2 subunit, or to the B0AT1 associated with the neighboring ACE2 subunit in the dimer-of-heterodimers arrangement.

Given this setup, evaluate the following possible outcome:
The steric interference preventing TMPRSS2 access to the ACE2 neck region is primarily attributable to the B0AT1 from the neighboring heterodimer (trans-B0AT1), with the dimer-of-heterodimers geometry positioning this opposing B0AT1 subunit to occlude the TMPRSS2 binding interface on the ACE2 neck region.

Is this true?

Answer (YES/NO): YES